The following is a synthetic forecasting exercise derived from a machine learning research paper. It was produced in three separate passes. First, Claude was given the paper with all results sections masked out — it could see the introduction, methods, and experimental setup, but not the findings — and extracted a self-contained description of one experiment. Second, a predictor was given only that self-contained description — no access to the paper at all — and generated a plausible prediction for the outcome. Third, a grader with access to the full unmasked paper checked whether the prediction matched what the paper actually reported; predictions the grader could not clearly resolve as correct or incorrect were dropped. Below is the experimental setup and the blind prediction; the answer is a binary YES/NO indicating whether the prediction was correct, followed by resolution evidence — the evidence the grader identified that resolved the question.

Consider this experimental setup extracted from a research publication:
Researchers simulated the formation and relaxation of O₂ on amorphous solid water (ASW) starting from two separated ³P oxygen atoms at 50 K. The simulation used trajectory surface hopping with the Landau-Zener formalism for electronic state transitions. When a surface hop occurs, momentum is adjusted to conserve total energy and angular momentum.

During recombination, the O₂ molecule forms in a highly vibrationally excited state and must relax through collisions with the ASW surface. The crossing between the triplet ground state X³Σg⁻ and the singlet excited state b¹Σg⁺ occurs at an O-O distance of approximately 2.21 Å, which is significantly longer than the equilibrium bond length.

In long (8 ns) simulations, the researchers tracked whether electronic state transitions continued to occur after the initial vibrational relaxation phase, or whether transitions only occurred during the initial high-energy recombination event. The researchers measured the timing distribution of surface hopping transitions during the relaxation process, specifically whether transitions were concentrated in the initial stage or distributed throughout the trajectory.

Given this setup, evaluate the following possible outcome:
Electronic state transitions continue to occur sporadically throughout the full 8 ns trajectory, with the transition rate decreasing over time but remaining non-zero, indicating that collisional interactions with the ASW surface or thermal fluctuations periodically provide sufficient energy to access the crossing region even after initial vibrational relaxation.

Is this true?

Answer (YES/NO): NO